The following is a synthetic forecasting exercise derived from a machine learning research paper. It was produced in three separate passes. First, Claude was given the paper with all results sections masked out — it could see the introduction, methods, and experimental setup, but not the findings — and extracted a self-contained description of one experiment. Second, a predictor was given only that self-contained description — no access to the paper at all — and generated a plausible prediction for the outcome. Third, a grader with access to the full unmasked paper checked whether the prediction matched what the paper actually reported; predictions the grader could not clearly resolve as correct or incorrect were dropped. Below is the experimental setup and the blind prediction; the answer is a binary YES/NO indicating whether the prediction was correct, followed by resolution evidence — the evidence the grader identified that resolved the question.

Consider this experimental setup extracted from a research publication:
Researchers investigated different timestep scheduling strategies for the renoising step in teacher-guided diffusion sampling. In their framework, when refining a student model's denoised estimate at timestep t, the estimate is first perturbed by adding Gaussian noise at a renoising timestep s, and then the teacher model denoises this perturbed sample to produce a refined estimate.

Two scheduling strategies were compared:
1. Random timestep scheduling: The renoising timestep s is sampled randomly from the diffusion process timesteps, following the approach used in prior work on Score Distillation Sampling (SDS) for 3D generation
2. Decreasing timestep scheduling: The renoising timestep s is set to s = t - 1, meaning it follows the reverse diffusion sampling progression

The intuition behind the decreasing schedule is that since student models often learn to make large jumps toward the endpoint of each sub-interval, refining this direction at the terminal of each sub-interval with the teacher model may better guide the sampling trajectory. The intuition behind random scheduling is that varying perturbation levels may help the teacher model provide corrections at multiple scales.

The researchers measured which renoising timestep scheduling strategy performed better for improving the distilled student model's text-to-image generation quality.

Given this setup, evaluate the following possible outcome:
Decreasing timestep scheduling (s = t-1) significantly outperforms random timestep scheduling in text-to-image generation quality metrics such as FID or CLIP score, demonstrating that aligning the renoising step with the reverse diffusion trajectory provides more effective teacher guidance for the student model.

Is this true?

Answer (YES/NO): YES